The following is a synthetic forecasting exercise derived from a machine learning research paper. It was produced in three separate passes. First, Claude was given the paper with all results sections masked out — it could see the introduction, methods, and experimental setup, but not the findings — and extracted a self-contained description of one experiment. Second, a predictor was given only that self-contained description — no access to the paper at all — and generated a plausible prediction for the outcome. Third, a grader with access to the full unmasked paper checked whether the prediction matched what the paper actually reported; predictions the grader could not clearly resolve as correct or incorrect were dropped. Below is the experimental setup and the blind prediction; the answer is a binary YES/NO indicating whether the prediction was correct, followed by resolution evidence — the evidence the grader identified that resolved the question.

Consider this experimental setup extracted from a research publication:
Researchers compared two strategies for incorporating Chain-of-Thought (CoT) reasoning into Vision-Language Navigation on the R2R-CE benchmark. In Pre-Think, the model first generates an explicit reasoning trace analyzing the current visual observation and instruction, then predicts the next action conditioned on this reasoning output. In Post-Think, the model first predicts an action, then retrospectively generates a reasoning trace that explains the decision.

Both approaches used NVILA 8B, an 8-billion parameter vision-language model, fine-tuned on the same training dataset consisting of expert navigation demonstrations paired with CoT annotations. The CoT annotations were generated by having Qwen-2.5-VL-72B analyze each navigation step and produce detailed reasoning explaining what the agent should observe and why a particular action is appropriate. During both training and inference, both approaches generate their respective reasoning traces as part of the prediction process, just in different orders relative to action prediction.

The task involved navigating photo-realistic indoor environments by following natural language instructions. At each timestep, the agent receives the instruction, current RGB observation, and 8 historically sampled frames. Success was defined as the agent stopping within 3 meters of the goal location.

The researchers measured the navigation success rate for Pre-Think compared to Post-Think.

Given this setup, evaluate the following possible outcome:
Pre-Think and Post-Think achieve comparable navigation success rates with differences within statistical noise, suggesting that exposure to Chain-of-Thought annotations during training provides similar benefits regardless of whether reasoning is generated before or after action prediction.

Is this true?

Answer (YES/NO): NO